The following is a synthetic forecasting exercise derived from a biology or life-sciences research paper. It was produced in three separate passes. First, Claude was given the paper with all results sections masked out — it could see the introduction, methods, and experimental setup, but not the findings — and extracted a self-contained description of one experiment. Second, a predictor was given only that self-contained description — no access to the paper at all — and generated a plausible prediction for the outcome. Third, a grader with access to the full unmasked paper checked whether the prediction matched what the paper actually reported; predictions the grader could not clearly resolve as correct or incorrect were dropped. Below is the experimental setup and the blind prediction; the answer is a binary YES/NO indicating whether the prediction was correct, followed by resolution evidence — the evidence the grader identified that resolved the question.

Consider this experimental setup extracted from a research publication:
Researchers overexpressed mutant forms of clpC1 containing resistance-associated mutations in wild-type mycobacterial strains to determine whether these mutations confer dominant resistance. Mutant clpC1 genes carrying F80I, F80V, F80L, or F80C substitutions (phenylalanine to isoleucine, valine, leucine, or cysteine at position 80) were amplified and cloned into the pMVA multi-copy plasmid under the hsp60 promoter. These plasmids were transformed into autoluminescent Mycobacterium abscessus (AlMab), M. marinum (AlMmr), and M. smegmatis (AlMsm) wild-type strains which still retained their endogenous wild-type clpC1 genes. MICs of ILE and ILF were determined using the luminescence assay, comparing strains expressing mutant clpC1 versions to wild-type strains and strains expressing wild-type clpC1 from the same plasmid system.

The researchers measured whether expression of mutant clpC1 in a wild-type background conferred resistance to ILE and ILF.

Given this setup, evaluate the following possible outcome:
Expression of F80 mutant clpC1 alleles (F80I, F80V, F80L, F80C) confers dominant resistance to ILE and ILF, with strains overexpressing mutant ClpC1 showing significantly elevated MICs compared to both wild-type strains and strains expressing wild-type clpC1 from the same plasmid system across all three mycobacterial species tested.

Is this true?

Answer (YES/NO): NO